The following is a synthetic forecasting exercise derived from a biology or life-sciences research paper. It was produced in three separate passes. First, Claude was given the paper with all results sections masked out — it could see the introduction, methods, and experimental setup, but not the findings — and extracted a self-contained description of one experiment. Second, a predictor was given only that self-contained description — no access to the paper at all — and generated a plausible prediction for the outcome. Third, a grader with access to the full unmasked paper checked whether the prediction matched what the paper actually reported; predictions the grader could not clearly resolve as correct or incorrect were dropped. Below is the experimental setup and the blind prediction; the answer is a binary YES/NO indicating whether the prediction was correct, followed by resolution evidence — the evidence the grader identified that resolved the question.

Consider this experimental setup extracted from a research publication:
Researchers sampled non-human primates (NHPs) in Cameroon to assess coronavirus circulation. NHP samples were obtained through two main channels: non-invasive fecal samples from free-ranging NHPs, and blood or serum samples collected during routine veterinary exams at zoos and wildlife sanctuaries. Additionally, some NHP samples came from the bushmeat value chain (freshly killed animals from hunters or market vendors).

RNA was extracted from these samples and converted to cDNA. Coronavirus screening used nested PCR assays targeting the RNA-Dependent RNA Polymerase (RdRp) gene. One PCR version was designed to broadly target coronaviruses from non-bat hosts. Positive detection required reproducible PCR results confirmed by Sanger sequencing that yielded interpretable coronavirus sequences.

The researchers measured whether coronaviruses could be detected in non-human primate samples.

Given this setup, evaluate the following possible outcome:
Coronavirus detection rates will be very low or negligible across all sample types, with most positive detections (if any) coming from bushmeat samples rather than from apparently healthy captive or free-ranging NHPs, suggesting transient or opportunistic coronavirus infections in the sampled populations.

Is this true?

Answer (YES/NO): YES